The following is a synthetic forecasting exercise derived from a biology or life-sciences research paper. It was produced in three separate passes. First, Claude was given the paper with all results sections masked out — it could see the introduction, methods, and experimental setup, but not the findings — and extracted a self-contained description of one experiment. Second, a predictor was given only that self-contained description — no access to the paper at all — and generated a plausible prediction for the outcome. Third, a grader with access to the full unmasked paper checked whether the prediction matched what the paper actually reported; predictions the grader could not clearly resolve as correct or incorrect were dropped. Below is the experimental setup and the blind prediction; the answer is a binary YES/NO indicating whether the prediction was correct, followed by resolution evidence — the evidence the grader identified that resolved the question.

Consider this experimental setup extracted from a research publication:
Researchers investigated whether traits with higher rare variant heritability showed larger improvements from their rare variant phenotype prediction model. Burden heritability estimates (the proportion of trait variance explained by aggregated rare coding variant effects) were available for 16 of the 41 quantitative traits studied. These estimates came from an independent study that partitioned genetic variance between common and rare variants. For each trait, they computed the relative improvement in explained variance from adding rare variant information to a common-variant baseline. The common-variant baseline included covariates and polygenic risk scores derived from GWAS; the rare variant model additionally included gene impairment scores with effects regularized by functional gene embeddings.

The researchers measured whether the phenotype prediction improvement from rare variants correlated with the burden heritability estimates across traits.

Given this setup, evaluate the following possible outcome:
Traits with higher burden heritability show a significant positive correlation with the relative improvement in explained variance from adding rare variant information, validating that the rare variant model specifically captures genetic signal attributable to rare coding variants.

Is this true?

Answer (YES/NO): YES